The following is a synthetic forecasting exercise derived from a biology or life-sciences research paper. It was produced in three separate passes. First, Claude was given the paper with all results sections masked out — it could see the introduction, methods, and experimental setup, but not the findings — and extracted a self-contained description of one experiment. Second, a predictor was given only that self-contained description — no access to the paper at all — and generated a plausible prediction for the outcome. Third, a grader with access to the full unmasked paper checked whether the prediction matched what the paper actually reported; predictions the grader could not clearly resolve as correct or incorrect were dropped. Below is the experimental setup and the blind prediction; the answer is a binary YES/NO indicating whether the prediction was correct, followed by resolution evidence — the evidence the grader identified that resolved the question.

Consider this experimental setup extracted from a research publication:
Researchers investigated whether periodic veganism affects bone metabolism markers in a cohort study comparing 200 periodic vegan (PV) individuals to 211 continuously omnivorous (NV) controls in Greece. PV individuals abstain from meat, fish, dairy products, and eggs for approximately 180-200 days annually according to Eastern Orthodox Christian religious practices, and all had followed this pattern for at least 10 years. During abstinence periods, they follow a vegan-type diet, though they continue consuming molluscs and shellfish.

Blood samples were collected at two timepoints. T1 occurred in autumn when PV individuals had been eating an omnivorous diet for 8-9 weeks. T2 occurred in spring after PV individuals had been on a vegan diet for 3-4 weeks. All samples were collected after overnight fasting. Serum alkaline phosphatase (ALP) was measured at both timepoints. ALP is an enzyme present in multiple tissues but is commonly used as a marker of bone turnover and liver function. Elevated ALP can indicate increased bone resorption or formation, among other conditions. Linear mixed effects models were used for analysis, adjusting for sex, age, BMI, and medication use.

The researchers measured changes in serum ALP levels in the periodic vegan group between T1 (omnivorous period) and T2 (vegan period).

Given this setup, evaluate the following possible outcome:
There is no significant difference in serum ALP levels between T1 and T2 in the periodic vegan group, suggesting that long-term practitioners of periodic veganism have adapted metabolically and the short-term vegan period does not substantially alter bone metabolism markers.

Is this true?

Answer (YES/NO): NO